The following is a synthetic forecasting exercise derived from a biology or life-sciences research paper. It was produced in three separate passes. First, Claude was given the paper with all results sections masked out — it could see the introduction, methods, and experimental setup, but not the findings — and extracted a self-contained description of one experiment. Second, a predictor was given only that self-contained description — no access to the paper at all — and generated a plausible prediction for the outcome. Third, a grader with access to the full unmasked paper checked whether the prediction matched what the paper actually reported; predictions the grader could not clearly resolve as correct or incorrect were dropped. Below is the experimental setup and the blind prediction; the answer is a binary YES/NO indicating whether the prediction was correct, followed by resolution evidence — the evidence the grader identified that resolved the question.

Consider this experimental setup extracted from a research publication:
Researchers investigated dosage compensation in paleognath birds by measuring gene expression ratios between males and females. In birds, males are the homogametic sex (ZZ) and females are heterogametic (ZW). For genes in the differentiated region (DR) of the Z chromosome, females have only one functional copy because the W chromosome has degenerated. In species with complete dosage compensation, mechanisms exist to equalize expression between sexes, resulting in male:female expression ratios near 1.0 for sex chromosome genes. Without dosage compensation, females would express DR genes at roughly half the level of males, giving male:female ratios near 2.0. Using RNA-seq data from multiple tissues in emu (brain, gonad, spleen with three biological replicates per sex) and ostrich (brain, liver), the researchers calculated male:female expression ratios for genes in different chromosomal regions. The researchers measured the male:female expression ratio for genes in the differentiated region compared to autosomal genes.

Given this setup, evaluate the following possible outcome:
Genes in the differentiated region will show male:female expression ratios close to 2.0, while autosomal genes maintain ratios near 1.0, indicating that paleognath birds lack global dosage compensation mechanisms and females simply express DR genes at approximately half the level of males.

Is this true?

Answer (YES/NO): NO